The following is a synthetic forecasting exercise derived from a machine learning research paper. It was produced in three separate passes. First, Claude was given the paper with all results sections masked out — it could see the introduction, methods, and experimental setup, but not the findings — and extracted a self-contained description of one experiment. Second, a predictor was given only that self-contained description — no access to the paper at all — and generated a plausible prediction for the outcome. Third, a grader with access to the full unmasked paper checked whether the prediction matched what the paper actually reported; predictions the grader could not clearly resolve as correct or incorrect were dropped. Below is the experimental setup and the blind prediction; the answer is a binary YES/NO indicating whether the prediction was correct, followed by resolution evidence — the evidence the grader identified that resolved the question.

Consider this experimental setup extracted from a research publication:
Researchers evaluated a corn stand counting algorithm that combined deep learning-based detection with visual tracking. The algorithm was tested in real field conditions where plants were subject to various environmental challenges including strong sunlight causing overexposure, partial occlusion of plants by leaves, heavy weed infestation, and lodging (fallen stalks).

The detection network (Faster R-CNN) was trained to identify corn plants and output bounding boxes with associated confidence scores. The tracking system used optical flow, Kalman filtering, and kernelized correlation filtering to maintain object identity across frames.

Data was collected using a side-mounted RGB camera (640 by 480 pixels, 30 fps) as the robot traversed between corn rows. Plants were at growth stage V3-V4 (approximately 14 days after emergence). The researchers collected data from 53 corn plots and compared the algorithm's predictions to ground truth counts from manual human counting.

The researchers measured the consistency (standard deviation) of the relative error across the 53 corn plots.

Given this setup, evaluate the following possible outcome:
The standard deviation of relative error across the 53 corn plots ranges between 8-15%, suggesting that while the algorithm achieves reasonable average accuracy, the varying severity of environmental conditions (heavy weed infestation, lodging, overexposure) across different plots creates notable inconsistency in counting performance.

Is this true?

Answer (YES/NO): NO